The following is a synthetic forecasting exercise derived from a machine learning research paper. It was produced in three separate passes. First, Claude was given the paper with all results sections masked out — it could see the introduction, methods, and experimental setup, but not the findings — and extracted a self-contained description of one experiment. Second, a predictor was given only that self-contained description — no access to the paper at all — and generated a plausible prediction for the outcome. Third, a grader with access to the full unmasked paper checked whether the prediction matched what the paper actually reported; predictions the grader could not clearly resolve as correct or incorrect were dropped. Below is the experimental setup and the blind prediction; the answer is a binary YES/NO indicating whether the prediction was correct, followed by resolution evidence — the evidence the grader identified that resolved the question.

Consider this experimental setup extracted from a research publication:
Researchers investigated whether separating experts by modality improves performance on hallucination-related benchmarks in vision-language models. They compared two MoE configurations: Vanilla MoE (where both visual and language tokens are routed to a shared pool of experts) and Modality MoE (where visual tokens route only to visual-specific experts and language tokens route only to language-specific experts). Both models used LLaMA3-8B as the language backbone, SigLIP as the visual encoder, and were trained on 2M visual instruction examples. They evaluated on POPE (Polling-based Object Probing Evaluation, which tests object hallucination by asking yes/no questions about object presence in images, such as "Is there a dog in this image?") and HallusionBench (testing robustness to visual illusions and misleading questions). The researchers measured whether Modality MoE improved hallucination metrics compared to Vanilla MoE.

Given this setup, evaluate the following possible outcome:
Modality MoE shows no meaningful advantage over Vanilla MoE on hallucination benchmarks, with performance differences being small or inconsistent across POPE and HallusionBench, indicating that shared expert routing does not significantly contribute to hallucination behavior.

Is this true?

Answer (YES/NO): NO